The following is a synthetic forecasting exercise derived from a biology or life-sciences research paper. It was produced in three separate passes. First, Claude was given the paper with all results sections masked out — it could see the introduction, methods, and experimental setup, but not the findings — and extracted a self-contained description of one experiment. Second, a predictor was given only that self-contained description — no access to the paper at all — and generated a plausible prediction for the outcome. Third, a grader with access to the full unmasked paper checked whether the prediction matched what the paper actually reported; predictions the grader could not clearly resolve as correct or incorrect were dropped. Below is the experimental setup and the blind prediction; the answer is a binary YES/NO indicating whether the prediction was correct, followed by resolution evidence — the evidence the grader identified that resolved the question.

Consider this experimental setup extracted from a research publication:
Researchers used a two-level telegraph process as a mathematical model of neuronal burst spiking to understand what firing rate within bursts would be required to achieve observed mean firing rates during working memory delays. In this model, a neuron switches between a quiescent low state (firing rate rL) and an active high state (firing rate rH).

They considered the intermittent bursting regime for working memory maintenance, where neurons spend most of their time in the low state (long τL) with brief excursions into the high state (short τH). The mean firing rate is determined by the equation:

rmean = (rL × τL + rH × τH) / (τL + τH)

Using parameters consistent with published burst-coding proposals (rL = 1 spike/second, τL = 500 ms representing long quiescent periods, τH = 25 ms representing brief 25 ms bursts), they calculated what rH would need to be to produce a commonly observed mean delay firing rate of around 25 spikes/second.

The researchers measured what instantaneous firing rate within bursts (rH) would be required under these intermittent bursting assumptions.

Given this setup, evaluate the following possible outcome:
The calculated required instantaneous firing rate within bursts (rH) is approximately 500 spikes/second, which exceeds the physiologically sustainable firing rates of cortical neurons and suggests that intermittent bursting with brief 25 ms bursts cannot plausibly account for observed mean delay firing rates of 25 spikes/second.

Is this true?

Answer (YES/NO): YES